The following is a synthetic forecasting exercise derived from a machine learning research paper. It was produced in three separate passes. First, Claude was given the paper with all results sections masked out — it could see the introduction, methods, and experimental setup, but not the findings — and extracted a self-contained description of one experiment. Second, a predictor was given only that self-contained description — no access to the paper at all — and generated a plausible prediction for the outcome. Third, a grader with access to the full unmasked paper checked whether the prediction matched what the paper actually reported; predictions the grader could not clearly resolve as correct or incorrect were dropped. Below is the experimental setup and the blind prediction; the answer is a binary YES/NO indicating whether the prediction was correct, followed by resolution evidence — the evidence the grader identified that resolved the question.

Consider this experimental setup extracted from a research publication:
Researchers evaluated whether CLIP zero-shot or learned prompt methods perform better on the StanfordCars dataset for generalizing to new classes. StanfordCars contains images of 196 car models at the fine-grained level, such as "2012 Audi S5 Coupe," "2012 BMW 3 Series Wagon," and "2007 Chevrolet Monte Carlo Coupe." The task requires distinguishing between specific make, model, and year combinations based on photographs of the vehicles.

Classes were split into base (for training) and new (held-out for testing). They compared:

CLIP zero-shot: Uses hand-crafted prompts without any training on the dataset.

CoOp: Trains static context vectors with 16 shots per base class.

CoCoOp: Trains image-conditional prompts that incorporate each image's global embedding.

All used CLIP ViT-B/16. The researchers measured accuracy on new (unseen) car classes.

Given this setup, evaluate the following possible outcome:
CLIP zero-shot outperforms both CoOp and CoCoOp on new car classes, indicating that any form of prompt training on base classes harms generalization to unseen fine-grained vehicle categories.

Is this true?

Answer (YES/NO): YES